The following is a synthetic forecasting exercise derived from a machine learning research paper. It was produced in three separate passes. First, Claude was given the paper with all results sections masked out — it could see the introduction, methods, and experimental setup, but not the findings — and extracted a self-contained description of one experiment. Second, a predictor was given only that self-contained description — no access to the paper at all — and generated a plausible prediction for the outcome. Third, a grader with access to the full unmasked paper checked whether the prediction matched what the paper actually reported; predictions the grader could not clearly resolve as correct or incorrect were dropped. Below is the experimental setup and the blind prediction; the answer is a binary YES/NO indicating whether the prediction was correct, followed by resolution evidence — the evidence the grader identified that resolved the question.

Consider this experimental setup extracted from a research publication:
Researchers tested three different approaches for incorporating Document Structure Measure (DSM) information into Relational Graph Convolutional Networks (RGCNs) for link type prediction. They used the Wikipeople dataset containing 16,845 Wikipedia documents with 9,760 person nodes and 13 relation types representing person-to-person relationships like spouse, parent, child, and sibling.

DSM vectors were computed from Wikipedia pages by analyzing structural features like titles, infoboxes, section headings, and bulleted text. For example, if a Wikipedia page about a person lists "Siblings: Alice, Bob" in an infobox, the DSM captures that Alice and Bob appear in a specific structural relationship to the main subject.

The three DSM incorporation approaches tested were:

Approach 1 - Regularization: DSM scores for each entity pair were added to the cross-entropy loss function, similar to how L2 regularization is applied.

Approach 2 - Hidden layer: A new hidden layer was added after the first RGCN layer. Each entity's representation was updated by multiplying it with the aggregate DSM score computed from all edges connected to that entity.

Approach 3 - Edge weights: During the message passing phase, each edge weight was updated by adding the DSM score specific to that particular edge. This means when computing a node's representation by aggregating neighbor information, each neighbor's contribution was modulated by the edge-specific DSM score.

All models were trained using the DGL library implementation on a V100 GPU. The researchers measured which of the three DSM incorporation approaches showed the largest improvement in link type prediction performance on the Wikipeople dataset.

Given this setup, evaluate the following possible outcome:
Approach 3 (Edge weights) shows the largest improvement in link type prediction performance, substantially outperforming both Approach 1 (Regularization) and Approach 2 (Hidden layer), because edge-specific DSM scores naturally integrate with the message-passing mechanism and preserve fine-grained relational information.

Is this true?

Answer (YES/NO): YES